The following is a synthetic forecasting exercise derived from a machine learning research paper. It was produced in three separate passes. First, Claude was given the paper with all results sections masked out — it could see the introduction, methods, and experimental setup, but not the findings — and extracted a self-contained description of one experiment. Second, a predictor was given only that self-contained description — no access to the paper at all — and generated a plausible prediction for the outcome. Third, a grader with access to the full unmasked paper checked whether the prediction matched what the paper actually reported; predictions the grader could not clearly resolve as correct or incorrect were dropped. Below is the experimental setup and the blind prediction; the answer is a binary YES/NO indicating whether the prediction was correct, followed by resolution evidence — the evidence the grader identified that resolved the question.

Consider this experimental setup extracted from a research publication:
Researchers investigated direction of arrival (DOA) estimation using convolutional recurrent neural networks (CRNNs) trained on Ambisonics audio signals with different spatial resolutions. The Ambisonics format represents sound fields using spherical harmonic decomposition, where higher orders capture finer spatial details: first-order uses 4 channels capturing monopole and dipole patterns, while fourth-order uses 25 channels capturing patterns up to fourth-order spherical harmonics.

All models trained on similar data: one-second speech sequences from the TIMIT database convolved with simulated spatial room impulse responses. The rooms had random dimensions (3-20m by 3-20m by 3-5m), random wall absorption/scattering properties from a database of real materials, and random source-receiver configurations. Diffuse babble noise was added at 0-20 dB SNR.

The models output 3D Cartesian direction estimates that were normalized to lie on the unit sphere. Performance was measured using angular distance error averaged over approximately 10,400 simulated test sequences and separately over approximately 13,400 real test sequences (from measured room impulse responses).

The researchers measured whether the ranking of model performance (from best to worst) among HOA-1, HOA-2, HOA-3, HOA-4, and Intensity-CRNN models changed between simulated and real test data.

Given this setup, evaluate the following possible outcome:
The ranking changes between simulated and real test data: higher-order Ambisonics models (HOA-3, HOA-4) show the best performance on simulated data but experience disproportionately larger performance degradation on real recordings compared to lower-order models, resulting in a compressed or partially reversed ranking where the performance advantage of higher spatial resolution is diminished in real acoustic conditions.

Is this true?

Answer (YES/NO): NO